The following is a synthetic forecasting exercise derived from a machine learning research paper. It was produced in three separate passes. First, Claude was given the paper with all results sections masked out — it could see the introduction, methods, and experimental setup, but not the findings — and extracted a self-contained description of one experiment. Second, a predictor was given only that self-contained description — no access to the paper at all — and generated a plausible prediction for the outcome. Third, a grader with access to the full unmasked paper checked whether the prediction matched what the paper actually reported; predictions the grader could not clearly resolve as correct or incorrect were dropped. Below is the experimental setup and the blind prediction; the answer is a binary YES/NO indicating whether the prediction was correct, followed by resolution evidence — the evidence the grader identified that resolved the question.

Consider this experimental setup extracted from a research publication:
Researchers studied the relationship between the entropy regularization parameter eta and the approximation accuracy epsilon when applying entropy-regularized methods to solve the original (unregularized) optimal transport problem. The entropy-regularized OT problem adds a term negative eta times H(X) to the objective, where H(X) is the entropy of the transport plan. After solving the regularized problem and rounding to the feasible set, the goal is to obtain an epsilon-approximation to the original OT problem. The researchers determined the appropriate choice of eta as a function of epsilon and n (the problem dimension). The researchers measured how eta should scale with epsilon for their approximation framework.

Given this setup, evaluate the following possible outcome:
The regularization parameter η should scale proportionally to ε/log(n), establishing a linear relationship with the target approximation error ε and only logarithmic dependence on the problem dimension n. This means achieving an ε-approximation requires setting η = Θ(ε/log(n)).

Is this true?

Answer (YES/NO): YES